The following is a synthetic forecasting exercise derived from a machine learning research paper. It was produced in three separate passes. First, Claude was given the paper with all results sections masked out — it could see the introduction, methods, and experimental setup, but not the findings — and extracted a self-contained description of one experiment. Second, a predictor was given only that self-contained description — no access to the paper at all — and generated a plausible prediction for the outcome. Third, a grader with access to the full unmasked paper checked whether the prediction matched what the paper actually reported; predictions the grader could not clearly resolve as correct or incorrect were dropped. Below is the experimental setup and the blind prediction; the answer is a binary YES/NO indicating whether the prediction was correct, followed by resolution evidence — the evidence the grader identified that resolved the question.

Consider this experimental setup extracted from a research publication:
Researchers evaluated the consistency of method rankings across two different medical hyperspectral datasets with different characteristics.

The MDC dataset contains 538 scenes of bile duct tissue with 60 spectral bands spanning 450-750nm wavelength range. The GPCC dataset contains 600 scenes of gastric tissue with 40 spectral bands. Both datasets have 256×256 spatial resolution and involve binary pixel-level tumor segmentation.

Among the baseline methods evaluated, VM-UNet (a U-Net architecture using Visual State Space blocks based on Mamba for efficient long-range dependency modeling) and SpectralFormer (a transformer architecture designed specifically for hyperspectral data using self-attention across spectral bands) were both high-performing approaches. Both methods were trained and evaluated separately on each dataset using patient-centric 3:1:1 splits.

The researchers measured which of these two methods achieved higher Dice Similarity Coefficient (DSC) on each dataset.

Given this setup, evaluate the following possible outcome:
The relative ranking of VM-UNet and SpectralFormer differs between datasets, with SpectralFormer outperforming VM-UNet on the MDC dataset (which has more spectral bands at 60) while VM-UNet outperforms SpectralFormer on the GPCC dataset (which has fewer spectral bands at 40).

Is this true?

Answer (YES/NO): NO